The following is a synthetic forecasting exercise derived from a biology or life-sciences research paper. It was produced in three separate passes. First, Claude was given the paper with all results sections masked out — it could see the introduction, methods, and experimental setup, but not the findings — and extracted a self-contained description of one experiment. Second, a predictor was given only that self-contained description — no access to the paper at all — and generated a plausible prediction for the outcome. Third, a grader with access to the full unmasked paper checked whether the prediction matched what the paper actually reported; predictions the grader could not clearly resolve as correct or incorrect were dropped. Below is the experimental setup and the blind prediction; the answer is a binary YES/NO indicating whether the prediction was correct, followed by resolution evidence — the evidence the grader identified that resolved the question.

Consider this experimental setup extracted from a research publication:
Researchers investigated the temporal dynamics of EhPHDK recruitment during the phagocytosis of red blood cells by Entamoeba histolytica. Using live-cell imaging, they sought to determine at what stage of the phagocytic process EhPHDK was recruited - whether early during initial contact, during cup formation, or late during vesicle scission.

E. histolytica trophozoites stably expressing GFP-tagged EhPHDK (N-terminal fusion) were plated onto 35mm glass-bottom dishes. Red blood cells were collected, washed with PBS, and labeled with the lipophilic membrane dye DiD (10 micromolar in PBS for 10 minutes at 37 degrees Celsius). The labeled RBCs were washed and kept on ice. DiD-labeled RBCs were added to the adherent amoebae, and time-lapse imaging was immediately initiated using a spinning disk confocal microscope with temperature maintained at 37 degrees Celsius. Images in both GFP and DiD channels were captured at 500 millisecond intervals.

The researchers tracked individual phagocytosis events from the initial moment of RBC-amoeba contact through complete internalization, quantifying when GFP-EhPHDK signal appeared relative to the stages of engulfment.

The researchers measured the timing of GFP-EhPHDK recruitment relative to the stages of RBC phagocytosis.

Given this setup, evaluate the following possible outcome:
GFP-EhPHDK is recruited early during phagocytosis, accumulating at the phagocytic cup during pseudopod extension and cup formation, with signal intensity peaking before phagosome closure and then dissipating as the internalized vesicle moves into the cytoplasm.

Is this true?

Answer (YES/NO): YES